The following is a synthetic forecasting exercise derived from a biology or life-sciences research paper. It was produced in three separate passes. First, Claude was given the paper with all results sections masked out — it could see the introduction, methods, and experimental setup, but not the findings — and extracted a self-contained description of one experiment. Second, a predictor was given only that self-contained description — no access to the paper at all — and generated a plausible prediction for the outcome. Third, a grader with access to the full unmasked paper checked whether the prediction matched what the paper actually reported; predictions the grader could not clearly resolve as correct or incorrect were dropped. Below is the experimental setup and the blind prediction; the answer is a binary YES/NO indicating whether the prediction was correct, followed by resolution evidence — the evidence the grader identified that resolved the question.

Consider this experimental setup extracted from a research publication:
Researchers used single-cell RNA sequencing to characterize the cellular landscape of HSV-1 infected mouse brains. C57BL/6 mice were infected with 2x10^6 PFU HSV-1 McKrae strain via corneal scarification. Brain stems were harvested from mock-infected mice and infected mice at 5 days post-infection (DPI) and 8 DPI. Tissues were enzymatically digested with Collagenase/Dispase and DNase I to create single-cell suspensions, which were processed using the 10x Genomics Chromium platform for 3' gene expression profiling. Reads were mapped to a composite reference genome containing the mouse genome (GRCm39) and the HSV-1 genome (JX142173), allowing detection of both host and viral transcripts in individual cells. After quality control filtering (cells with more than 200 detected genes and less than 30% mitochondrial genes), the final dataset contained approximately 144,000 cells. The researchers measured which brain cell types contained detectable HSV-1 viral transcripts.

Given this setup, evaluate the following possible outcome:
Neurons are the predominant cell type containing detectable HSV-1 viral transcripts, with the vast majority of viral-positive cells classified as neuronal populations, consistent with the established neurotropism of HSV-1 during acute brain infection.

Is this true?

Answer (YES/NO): NO